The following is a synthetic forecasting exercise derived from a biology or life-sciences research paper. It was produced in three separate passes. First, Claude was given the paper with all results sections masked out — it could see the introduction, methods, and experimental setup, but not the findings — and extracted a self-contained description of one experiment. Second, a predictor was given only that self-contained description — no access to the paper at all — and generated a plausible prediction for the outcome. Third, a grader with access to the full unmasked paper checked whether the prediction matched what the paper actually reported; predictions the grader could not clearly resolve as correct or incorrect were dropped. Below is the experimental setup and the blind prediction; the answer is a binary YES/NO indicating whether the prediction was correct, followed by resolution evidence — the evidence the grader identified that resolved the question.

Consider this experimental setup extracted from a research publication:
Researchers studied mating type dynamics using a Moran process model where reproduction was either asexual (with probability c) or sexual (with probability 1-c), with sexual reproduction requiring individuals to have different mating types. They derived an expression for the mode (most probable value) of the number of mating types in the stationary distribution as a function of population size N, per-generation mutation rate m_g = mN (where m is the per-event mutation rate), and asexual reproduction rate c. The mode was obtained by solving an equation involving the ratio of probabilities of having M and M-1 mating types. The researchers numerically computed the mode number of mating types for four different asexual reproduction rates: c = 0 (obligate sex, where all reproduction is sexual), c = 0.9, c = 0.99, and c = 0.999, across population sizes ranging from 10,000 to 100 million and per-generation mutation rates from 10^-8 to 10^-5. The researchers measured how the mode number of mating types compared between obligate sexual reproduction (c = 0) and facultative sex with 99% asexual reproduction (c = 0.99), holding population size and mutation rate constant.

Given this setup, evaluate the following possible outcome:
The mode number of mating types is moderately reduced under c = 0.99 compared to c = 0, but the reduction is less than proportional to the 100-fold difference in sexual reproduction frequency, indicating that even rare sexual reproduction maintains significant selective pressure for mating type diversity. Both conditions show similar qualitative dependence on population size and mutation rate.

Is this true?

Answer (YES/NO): NO